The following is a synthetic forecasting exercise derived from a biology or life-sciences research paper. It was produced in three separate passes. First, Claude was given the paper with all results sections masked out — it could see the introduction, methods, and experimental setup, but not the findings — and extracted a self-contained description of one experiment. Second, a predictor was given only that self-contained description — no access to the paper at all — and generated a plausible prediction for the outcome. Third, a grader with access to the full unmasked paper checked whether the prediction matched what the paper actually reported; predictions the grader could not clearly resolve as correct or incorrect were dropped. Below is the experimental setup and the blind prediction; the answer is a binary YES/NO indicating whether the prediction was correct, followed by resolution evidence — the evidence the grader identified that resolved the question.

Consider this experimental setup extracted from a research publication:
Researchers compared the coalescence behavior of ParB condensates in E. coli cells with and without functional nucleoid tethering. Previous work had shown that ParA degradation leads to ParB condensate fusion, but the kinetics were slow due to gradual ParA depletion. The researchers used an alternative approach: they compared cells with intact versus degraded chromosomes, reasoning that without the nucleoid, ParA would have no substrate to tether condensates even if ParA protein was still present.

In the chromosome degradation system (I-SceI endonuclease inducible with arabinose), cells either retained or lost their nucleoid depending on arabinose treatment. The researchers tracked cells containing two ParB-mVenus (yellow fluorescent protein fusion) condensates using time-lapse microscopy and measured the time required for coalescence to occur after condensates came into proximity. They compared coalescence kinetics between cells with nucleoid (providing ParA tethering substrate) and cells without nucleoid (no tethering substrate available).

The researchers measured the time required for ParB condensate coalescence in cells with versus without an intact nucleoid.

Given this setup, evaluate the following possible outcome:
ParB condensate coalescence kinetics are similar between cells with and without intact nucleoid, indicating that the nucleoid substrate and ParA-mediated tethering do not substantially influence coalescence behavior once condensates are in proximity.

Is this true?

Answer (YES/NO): NO